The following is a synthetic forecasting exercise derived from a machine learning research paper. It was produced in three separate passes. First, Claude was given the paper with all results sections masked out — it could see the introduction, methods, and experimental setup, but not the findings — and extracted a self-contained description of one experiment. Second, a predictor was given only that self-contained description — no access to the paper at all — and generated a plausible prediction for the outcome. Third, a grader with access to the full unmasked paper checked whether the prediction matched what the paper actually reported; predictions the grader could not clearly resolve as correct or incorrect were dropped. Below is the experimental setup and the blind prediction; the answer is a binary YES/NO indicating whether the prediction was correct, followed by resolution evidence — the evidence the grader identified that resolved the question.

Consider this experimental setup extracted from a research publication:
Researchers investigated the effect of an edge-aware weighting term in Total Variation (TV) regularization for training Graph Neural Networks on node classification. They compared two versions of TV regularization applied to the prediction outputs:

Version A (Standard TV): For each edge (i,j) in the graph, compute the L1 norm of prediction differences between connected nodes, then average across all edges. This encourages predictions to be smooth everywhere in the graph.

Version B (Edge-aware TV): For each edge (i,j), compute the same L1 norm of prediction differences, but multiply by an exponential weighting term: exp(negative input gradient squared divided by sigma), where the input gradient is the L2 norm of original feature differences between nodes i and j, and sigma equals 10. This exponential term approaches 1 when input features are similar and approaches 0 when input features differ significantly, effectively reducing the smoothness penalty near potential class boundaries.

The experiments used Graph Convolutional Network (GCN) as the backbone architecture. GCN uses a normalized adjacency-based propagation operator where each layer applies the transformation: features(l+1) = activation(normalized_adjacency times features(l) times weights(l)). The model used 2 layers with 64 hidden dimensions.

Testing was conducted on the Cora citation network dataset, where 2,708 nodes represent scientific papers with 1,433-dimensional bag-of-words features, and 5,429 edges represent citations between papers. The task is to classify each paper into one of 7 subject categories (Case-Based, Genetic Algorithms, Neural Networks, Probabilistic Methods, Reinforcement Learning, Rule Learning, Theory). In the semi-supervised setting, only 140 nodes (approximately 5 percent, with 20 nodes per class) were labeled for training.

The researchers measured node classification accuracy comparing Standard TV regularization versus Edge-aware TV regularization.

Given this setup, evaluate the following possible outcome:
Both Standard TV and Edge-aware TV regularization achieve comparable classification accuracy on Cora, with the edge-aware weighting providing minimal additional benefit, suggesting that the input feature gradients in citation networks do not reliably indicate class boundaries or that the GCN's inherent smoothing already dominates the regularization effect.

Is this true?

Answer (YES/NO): NO